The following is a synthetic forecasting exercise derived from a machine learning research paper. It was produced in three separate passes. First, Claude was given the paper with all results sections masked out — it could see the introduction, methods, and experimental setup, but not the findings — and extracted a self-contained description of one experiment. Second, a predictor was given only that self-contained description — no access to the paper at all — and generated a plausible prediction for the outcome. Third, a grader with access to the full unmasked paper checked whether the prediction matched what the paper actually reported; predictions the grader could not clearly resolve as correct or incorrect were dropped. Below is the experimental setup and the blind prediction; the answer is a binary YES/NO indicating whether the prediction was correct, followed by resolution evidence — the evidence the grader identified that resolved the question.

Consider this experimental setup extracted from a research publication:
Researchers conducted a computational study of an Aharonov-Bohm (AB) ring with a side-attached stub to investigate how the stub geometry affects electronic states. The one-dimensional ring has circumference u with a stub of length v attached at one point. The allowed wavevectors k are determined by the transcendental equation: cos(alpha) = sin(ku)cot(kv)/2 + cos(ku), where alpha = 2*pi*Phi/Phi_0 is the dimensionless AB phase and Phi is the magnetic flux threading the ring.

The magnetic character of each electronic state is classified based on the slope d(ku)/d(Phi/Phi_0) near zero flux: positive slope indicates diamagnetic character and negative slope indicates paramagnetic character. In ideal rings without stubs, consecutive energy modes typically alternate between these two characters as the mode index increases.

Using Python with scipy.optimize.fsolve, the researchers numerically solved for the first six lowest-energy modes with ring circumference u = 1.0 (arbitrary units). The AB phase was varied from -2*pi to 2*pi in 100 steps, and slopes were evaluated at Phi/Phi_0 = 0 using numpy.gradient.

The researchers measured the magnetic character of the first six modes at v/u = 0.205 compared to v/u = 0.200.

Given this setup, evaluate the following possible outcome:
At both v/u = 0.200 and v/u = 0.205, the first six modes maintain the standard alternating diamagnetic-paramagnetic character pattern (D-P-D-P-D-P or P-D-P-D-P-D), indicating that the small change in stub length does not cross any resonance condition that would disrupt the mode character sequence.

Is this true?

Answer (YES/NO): NO